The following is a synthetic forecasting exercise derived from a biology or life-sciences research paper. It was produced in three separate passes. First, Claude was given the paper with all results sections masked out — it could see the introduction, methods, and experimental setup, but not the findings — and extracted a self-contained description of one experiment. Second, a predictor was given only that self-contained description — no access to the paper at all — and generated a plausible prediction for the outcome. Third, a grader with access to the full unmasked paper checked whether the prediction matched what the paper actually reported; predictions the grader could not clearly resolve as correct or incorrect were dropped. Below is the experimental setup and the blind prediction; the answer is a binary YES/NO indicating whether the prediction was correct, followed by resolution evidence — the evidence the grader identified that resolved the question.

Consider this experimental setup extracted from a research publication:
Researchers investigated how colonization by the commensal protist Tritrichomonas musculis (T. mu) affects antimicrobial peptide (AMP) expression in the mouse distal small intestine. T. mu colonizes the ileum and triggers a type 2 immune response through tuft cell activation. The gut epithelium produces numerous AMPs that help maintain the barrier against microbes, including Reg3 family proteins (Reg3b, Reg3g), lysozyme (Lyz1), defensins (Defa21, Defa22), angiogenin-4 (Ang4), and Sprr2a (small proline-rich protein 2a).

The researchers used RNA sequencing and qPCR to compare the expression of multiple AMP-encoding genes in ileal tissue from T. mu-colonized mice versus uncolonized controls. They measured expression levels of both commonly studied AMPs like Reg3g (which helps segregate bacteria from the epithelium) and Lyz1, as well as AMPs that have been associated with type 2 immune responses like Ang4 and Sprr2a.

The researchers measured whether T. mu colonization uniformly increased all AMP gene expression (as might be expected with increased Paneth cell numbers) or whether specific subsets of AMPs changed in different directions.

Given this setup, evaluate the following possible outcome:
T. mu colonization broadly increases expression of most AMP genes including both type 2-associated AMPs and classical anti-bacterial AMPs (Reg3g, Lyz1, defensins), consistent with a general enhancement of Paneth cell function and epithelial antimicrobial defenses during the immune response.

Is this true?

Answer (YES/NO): NO